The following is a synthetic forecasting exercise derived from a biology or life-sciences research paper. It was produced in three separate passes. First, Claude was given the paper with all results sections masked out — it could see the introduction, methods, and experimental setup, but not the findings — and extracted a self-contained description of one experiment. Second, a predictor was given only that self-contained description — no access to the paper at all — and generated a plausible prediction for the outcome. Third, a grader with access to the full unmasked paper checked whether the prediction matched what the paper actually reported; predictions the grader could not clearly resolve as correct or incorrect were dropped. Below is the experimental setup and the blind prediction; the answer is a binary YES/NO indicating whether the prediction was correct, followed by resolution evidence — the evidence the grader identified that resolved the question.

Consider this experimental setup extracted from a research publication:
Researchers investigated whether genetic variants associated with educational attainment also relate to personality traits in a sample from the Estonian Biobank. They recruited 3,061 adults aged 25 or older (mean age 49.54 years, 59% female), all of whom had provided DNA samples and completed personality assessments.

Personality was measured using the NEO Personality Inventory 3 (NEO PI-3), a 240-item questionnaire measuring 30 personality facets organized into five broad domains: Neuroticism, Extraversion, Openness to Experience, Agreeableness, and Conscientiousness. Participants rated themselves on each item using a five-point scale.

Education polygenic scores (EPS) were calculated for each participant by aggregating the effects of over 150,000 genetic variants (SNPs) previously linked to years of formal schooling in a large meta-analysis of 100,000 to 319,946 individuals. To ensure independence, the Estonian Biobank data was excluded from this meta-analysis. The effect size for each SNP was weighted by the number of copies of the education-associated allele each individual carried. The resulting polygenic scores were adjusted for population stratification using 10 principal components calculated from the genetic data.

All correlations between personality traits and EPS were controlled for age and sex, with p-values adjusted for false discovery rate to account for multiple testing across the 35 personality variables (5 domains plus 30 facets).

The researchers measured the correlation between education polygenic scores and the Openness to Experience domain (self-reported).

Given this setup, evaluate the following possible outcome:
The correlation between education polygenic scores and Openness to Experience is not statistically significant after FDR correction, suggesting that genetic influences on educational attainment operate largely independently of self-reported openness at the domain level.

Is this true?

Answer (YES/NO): NO